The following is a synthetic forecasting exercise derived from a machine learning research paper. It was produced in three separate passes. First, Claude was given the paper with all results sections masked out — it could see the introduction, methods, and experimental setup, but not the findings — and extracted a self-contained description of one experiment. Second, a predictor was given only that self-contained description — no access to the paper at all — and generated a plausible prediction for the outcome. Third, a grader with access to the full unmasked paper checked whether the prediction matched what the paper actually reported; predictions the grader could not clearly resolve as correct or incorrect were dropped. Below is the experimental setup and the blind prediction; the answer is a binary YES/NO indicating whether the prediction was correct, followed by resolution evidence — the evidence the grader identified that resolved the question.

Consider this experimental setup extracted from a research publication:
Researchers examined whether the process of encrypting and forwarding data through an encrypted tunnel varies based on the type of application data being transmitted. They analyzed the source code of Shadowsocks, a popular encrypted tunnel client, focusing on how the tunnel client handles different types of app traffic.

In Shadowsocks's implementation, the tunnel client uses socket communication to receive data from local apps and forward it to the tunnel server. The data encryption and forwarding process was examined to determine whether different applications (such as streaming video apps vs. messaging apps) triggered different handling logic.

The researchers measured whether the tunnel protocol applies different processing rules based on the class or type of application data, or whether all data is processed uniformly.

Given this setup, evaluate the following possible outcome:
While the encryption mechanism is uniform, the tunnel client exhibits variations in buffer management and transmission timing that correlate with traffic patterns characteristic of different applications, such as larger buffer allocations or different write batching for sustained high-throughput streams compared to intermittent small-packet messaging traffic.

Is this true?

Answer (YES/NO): NO